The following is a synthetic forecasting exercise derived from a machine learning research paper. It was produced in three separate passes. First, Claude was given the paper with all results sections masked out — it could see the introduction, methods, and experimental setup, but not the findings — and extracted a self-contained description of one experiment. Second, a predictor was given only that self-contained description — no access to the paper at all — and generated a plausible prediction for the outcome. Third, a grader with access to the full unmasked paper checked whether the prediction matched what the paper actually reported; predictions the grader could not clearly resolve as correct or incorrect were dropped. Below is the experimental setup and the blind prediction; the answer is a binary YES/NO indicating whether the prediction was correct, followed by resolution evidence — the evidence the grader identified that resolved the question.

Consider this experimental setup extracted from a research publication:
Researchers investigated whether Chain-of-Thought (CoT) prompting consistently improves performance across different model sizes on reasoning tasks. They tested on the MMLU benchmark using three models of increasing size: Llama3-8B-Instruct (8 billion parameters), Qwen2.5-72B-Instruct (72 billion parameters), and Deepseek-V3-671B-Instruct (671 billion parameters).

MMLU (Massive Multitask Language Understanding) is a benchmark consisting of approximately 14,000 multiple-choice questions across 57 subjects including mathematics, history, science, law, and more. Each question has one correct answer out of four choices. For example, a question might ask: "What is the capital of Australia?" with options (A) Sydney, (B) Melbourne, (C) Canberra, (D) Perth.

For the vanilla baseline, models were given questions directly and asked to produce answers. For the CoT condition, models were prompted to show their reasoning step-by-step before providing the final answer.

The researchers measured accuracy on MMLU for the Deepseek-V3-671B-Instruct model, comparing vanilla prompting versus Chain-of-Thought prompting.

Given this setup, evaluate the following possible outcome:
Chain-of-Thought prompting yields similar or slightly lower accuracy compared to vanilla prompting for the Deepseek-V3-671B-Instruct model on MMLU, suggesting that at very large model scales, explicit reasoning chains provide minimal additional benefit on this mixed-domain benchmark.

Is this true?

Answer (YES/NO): YES